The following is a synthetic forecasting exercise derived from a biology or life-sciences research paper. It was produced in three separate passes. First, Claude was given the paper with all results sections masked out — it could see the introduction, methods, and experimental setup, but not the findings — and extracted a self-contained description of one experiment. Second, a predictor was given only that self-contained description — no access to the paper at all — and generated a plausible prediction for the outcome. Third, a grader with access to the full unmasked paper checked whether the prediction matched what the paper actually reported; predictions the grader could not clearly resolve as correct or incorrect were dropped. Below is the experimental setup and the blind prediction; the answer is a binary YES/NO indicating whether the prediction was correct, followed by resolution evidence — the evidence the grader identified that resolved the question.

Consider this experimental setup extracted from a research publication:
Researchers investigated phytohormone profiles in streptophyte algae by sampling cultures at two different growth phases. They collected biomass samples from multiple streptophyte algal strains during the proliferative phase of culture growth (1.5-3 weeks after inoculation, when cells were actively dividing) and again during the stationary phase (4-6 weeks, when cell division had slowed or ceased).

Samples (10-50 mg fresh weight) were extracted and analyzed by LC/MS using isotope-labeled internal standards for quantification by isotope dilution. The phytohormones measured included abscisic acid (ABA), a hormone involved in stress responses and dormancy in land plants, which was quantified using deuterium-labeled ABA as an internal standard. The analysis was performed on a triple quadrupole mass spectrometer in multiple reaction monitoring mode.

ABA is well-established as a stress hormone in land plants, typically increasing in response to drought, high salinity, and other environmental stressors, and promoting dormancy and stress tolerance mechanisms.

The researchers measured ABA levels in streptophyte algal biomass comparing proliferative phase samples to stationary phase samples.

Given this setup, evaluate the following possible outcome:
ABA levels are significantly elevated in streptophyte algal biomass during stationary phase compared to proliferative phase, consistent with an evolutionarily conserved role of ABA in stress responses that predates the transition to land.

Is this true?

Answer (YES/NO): NO